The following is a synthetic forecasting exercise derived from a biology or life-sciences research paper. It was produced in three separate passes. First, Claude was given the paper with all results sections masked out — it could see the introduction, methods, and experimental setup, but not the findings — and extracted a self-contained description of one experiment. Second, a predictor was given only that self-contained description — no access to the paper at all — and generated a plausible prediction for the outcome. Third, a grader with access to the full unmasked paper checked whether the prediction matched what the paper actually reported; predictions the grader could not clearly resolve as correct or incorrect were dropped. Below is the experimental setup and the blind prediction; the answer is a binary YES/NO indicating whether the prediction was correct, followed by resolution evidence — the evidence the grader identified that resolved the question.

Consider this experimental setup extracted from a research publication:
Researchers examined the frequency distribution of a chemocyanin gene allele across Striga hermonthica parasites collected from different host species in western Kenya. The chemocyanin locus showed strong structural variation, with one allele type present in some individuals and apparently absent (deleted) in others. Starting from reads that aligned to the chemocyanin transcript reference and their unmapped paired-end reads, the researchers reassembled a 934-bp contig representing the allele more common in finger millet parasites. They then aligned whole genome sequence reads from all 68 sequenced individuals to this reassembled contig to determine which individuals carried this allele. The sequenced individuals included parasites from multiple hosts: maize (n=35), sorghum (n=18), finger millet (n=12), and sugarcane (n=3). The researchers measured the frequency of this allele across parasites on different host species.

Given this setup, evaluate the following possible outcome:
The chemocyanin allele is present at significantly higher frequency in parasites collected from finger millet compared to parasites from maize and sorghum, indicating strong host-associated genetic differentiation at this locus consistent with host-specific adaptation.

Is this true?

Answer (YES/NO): YES